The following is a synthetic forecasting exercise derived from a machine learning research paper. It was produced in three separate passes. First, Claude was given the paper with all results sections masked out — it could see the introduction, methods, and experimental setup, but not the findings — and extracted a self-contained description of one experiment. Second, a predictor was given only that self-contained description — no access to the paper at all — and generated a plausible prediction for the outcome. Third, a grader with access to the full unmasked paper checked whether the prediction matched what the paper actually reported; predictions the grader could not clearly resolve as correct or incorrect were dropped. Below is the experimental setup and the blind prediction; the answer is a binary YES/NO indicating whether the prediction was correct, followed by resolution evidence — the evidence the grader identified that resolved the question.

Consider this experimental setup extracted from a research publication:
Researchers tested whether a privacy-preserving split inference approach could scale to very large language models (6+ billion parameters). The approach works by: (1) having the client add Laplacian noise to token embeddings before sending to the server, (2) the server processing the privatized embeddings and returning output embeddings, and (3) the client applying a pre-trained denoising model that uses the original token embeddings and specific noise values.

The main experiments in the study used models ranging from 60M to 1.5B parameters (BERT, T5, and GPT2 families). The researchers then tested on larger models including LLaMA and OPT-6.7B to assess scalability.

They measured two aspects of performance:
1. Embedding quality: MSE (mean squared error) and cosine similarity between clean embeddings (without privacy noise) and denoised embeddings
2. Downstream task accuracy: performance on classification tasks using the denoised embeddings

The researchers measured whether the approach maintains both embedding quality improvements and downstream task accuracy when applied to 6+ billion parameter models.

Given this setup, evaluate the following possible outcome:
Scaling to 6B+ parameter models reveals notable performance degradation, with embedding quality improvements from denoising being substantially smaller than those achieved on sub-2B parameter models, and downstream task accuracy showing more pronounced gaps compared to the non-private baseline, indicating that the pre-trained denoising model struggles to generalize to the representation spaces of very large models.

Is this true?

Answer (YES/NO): NO